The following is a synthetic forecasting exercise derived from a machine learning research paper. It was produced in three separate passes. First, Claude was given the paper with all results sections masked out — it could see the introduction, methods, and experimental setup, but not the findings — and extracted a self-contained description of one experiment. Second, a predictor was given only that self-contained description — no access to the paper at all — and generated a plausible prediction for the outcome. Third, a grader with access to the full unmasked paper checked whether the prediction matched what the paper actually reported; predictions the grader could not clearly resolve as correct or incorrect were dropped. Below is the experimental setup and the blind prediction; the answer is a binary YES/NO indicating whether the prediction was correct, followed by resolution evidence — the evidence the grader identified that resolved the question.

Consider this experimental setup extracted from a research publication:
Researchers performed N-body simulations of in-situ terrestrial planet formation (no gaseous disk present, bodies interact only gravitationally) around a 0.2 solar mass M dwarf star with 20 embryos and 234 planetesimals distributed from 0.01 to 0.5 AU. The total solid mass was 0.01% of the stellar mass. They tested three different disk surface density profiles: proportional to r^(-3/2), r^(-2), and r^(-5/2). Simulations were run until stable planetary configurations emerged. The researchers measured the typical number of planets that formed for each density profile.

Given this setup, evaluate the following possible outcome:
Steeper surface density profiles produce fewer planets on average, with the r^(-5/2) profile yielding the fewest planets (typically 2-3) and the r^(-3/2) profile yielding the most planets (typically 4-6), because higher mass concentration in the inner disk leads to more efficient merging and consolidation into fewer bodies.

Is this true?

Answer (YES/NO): NO